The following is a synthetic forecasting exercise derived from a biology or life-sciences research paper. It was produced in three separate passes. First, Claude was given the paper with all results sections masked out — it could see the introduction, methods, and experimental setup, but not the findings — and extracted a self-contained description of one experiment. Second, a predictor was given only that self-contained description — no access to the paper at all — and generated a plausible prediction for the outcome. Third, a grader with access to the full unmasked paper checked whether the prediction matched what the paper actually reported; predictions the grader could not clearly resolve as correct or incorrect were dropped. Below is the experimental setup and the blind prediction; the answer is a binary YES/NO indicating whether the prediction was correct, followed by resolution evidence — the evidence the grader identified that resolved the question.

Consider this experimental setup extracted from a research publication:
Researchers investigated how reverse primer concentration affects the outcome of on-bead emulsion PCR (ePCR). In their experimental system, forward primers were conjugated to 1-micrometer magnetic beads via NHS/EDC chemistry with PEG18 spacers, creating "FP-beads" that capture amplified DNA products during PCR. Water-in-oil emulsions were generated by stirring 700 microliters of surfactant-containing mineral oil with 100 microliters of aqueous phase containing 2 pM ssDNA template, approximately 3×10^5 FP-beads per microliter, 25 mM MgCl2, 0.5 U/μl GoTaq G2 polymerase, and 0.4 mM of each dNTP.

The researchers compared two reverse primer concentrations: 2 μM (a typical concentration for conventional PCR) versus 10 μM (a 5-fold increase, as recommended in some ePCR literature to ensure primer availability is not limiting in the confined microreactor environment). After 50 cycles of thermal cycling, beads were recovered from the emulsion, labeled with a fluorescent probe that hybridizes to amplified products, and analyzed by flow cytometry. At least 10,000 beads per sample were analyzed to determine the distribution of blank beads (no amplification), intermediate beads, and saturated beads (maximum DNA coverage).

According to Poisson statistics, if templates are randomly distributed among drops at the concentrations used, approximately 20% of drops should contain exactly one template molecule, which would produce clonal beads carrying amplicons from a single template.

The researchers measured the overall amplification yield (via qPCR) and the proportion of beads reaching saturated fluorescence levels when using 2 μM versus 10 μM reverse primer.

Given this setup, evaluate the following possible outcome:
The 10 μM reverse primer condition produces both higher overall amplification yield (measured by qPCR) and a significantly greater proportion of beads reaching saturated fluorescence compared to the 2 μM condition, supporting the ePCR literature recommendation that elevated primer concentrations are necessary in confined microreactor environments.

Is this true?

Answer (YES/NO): NO